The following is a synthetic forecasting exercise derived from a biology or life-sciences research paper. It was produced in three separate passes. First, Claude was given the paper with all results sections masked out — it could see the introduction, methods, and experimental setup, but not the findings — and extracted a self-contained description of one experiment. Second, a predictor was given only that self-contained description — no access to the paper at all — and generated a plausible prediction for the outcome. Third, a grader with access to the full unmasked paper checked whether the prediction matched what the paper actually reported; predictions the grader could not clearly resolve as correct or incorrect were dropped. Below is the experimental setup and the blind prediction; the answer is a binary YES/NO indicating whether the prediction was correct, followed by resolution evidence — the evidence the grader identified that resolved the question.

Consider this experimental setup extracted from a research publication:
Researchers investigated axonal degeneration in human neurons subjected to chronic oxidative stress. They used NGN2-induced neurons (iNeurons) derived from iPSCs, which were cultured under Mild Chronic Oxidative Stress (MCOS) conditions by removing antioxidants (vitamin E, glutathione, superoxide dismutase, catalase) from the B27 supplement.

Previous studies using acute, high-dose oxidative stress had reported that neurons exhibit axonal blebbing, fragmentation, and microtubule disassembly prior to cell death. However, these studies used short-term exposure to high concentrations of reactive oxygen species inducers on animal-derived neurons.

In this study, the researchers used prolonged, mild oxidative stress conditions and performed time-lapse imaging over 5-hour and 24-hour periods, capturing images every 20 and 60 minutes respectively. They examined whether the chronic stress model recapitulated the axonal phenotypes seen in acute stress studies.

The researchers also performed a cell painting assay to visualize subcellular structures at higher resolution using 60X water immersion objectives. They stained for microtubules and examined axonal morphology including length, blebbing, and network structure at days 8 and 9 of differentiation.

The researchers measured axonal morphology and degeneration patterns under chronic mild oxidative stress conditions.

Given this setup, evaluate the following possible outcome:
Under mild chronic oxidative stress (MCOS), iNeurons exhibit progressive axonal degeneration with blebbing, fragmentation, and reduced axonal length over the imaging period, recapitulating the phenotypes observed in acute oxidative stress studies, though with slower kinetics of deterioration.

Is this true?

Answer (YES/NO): YES